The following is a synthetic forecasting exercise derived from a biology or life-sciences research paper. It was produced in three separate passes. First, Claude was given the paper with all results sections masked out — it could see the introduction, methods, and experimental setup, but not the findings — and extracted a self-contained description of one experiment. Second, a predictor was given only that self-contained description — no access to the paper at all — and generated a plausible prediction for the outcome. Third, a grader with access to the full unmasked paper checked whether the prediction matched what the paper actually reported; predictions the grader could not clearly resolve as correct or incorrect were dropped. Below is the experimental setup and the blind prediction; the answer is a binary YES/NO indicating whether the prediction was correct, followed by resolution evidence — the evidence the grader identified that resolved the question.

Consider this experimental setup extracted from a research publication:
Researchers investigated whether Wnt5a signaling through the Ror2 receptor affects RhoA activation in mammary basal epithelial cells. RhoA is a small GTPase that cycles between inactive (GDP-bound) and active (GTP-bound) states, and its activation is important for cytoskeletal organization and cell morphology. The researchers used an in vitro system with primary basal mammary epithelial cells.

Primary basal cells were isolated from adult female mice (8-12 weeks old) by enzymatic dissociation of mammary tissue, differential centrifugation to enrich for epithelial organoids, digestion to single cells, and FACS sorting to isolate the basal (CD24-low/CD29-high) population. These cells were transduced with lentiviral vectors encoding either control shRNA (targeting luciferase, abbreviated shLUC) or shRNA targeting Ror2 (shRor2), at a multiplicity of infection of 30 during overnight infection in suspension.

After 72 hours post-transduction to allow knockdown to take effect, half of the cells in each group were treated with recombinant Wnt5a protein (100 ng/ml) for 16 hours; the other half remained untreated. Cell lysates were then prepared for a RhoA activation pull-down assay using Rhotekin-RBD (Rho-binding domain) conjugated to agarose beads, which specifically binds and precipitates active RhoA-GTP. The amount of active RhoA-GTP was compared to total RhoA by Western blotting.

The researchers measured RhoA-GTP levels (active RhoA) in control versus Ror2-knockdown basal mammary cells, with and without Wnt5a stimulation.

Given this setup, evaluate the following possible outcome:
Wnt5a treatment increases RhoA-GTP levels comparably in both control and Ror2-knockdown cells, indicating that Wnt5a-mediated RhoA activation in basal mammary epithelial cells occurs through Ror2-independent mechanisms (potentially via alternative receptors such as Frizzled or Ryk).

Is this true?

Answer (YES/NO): NO